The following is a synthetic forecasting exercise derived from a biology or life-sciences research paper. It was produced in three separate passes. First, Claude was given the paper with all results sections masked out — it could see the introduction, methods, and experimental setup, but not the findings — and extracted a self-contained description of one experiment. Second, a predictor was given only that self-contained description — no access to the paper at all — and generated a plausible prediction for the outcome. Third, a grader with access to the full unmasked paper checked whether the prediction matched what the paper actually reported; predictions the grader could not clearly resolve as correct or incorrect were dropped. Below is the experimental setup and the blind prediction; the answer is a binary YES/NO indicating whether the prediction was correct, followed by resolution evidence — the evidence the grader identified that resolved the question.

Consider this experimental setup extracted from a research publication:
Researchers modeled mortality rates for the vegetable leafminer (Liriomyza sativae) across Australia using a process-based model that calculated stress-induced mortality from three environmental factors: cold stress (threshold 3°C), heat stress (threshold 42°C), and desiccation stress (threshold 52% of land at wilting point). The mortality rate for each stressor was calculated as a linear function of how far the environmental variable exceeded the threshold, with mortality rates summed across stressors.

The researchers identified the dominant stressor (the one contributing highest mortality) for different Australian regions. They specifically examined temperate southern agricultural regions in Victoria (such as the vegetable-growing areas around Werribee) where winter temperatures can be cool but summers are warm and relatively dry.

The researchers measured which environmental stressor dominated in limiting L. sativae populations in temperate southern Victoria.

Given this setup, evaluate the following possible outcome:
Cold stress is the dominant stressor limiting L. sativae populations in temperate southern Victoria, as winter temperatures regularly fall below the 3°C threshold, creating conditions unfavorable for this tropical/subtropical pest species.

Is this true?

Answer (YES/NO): YES